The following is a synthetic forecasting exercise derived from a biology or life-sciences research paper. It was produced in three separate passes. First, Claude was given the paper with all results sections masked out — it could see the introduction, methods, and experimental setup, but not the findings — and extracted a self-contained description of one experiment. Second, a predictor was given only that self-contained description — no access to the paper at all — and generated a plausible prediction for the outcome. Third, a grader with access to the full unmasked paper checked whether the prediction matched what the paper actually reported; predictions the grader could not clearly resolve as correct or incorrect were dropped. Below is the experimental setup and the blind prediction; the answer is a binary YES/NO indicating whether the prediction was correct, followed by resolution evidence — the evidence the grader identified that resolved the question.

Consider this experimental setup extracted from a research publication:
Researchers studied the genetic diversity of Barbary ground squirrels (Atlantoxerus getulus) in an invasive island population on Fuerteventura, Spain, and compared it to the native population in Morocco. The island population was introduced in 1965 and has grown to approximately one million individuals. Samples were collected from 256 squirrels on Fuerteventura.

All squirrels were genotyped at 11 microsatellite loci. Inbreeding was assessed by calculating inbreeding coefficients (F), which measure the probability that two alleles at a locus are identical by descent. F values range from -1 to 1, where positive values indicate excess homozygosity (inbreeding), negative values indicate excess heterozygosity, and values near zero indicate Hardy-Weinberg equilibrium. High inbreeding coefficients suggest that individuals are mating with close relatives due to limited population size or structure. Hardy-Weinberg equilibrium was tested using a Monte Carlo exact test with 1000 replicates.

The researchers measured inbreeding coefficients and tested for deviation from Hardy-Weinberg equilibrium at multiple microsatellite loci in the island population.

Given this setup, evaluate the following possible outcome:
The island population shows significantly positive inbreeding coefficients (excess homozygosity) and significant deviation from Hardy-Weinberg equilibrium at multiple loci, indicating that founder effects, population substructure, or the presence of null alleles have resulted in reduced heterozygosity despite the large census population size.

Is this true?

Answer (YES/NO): NO